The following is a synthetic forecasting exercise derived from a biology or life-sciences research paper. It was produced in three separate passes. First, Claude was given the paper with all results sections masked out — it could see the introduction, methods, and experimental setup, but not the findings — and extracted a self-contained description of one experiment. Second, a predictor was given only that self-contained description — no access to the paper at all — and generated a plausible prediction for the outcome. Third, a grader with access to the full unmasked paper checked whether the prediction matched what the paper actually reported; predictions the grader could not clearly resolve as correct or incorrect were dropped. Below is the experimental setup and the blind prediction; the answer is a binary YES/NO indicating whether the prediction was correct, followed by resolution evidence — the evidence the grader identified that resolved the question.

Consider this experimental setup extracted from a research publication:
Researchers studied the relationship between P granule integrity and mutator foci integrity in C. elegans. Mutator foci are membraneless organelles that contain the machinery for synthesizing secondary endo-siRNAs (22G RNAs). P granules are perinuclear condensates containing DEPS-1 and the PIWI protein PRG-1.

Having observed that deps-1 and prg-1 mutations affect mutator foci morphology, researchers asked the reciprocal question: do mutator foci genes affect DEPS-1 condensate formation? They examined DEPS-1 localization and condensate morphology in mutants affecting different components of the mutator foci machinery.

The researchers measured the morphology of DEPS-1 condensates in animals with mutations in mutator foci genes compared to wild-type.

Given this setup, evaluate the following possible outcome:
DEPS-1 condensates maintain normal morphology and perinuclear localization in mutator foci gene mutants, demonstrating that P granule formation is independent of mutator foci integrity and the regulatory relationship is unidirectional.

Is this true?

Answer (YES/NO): NO